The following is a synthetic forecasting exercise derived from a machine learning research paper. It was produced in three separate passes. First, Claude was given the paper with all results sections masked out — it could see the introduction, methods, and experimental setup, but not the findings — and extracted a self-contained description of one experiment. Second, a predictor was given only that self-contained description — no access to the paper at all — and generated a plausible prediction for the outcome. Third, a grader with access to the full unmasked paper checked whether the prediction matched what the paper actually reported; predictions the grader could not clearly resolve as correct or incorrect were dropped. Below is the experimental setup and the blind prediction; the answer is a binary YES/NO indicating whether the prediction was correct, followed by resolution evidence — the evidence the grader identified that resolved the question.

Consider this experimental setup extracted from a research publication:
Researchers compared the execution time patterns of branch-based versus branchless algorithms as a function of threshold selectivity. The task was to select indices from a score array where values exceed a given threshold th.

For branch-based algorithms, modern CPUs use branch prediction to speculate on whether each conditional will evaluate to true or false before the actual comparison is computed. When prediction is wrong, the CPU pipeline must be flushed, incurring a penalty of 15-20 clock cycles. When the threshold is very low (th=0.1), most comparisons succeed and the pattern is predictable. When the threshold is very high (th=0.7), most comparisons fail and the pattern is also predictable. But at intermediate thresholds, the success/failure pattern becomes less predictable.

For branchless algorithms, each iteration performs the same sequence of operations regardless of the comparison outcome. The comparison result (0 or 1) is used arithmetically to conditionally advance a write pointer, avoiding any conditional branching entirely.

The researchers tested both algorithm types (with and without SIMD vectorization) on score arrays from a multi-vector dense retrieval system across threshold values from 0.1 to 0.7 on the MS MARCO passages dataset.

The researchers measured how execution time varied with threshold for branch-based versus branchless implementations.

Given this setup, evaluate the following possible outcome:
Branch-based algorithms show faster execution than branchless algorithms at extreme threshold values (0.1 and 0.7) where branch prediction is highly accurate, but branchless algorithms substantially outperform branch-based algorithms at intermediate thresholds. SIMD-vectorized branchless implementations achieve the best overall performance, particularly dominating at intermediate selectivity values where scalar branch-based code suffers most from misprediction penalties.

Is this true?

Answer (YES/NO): NO